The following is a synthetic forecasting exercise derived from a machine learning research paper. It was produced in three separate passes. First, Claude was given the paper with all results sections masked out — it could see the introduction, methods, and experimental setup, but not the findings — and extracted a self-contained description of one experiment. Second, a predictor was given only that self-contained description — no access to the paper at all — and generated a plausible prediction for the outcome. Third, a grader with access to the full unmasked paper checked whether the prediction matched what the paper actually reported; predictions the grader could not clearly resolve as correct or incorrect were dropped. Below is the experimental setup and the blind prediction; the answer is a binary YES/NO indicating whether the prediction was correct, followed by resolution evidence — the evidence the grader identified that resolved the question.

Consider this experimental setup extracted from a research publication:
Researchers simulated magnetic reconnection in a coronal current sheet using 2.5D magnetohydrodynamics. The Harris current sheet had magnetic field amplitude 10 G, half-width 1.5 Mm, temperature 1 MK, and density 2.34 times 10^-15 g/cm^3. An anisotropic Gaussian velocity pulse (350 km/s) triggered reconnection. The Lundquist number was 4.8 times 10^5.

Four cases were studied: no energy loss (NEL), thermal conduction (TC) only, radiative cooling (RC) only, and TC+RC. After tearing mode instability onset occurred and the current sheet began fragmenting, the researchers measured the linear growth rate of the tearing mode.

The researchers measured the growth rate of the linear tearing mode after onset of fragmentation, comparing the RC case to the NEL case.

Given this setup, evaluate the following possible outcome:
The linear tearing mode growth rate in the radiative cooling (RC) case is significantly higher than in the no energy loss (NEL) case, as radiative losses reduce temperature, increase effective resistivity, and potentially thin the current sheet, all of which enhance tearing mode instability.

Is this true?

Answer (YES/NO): NO